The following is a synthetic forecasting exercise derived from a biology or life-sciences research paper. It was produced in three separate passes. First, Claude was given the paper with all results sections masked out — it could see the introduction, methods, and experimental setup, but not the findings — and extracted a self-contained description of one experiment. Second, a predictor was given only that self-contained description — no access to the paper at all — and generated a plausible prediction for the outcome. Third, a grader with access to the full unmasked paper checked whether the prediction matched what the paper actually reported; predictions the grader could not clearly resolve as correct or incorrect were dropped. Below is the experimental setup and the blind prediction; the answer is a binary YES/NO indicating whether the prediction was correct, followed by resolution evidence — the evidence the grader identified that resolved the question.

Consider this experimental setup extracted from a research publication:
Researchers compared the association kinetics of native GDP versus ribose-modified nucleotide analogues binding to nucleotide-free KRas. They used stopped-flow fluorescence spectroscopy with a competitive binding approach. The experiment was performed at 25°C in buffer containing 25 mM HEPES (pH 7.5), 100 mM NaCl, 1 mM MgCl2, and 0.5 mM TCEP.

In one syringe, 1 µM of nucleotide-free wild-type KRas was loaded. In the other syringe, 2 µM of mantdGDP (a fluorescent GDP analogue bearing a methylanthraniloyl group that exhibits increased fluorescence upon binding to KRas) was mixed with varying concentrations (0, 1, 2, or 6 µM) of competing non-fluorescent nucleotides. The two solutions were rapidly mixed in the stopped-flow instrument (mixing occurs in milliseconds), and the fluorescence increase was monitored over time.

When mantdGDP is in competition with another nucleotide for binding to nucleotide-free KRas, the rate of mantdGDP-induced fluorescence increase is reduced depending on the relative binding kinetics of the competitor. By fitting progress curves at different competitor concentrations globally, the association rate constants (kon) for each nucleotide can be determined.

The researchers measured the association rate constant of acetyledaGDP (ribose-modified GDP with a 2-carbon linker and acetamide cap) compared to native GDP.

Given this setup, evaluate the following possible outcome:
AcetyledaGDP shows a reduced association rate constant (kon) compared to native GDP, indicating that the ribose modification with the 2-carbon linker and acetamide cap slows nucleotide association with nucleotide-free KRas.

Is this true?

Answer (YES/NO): NO